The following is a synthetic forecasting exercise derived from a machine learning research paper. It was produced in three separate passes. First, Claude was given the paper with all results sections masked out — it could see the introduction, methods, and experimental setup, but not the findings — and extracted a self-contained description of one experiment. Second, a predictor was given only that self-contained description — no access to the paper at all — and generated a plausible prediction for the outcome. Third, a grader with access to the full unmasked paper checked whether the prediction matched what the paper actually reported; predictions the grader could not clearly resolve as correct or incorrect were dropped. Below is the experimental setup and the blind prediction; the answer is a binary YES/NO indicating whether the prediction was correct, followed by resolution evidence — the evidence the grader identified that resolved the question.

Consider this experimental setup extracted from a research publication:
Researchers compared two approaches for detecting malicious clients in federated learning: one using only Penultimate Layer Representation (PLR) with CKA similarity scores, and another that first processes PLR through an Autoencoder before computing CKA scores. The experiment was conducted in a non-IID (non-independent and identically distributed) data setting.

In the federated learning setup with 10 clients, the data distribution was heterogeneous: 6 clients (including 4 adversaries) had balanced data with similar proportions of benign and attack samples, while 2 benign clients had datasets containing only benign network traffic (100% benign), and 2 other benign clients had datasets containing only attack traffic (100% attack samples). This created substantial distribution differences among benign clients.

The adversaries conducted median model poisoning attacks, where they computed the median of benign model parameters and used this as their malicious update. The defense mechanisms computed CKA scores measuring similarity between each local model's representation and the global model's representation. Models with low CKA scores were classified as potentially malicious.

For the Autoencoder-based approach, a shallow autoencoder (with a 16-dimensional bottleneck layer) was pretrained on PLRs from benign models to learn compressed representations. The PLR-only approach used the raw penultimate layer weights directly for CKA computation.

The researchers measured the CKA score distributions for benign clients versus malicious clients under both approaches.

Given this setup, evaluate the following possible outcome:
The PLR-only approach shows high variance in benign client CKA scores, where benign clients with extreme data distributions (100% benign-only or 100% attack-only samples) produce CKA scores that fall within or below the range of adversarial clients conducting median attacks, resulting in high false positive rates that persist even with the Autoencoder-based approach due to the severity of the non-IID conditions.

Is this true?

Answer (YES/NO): NO